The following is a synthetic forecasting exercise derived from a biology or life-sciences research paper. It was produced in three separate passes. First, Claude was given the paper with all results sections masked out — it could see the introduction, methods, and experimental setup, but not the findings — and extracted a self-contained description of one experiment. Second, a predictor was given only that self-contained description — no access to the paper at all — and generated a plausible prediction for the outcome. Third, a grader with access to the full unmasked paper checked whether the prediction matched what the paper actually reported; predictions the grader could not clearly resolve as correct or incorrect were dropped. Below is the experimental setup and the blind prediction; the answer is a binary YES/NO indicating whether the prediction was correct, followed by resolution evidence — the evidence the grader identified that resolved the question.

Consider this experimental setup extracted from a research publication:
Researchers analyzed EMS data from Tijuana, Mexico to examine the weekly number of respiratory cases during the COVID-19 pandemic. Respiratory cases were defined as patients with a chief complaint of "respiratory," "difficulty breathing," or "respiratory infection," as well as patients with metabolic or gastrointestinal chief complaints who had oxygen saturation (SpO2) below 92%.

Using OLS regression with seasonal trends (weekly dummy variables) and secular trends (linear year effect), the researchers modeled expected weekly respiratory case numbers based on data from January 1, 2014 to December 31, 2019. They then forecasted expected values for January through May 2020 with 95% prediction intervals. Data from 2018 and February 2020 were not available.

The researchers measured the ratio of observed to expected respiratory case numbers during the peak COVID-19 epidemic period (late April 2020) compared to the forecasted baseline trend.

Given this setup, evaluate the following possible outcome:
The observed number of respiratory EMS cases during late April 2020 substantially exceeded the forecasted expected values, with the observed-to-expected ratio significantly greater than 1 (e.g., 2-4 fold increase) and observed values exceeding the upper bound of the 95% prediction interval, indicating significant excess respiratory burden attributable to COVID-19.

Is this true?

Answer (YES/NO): YES